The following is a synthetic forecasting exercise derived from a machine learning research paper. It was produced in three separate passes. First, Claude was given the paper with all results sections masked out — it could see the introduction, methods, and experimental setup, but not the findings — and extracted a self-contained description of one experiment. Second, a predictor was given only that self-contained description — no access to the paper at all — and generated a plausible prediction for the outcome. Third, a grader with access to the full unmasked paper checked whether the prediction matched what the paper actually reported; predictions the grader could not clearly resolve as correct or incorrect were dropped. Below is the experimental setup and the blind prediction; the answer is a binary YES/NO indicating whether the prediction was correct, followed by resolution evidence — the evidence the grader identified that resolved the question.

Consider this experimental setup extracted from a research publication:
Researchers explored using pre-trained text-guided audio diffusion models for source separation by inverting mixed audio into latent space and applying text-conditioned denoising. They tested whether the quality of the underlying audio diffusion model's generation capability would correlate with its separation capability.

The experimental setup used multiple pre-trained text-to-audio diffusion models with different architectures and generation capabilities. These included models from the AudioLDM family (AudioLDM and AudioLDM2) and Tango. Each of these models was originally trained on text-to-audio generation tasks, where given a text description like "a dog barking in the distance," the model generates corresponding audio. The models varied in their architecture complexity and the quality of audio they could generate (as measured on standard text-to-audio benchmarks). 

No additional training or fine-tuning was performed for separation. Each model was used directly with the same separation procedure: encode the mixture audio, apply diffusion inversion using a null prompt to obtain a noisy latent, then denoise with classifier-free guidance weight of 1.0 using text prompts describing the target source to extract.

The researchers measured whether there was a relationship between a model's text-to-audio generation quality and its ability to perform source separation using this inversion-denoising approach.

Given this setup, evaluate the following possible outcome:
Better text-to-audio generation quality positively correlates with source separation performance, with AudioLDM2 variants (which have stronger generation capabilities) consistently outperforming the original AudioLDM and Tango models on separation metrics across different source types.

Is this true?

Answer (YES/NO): NO